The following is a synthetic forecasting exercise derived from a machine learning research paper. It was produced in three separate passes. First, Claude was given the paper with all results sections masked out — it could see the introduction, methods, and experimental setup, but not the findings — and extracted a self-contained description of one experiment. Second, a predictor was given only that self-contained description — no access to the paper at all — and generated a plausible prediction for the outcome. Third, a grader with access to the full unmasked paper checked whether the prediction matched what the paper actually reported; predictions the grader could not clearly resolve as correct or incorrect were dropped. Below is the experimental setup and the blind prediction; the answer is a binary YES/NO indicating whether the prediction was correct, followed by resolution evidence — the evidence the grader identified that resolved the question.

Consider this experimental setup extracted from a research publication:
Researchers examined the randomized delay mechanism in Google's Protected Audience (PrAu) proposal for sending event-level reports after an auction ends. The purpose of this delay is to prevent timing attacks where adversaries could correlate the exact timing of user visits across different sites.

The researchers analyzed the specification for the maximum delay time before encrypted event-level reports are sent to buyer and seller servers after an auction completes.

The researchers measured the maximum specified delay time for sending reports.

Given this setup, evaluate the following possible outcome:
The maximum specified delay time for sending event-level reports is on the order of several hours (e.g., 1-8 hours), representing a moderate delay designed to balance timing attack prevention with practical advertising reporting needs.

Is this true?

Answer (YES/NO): NO